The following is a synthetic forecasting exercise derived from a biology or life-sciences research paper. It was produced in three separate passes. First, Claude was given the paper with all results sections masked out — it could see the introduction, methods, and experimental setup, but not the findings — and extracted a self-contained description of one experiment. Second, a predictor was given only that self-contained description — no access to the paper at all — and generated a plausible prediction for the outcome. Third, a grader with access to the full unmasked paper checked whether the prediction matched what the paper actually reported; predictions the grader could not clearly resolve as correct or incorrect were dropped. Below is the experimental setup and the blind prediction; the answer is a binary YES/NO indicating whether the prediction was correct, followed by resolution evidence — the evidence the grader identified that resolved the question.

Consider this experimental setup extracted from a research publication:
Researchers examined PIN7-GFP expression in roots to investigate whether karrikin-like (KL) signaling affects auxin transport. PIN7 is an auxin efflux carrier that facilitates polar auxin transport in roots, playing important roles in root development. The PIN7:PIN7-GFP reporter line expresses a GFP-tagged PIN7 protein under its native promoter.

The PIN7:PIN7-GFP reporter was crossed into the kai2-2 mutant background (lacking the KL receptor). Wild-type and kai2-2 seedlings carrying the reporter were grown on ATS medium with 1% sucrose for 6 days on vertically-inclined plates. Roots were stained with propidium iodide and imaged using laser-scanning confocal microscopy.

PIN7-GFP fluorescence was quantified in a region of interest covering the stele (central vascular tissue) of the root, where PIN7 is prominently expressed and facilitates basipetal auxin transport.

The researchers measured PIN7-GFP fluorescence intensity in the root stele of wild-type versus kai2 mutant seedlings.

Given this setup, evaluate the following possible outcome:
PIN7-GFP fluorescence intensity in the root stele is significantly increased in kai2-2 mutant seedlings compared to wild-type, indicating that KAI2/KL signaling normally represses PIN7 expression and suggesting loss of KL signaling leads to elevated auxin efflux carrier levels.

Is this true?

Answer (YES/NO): YES